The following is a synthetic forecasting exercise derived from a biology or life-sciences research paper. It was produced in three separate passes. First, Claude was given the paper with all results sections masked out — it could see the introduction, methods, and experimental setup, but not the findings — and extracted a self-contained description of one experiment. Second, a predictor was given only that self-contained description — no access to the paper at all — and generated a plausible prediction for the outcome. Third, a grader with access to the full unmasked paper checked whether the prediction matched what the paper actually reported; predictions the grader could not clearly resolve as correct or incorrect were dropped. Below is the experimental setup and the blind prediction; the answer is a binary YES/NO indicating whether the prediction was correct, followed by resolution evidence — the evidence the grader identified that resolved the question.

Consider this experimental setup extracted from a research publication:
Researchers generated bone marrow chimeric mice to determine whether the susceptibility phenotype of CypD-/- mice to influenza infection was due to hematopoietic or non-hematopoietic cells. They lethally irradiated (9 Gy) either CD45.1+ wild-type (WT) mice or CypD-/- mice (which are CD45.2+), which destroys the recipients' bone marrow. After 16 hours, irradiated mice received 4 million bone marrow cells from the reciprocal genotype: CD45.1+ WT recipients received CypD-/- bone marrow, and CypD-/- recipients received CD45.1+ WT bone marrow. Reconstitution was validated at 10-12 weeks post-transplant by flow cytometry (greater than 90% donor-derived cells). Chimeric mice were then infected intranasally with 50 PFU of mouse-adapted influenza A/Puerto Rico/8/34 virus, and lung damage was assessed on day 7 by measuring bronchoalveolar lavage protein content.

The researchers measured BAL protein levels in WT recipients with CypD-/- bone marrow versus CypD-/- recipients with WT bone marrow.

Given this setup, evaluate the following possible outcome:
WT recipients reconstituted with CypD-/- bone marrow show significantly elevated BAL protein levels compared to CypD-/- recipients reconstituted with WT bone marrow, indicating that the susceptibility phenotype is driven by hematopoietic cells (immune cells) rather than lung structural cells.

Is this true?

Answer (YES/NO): YES